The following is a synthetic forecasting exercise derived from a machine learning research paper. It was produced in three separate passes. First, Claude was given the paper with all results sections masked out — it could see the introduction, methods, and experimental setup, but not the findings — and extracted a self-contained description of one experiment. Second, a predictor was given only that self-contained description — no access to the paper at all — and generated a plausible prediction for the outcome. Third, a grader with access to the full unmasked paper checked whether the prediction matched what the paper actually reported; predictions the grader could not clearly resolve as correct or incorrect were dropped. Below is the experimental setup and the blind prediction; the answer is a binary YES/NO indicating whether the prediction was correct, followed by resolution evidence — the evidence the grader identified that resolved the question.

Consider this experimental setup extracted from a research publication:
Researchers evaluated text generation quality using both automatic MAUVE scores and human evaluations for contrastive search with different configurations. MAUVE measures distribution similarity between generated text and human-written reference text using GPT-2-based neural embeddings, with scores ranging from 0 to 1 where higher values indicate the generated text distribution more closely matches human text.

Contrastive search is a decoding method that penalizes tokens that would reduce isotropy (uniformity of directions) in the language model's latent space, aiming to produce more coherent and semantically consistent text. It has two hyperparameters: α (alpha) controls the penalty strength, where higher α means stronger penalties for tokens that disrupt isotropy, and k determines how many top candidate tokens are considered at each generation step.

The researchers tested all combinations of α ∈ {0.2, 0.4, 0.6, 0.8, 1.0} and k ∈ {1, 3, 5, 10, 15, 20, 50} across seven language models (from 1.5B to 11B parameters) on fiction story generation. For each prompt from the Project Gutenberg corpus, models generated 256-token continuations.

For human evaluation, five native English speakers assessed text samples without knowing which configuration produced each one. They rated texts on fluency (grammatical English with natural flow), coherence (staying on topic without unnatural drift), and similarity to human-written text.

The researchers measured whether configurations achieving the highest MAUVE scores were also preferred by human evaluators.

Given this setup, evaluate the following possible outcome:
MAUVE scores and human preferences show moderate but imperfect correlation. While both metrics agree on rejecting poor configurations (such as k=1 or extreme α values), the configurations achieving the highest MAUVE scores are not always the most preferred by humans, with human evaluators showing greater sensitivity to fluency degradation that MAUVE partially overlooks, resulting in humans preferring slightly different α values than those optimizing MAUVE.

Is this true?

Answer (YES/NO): YES